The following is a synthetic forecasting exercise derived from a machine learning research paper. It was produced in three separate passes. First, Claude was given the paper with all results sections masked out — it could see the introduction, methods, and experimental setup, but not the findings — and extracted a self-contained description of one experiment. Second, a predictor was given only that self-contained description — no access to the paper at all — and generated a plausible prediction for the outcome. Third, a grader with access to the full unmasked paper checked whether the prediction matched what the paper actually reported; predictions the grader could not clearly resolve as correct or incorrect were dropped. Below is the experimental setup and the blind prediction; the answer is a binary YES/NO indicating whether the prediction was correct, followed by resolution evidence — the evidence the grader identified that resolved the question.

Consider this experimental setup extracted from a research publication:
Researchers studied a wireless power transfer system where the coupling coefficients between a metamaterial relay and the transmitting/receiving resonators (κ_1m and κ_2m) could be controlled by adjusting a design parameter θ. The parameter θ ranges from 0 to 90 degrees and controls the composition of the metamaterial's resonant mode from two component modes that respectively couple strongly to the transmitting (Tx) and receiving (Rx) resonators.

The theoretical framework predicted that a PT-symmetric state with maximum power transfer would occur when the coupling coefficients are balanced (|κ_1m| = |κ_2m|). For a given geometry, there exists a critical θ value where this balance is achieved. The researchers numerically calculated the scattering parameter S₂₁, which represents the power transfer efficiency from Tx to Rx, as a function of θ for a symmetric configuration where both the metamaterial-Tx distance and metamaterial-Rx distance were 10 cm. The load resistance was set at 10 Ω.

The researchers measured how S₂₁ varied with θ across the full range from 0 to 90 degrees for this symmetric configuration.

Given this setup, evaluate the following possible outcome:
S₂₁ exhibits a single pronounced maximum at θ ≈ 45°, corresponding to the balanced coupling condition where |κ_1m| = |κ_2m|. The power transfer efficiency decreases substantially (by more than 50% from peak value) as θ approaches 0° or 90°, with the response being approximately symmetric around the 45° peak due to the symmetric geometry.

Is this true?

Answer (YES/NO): NO